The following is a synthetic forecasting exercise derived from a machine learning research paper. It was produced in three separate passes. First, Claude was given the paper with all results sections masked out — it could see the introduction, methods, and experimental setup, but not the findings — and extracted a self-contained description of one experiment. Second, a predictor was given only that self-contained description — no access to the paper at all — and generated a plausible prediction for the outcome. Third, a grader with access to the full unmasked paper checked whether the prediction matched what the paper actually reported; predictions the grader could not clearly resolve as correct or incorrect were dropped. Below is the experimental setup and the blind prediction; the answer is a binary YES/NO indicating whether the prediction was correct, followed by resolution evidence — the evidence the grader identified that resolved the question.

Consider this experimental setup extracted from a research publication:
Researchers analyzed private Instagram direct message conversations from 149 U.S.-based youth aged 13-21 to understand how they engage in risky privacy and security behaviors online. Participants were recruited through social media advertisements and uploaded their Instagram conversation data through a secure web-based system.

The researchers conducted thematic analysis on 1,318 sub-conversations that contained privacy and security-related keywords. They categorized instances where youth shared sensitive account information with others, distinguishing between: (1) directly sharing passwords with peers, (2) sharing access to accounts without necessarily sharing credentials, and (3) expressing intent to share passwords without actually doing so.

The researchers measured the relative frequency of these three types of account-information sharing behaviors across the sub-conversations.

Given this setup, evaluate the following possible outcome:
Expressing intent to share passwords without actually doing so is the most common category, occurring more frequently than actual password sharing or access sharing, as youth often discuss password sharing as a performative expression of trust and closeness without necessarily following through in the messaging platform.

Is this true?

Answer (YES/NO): NO